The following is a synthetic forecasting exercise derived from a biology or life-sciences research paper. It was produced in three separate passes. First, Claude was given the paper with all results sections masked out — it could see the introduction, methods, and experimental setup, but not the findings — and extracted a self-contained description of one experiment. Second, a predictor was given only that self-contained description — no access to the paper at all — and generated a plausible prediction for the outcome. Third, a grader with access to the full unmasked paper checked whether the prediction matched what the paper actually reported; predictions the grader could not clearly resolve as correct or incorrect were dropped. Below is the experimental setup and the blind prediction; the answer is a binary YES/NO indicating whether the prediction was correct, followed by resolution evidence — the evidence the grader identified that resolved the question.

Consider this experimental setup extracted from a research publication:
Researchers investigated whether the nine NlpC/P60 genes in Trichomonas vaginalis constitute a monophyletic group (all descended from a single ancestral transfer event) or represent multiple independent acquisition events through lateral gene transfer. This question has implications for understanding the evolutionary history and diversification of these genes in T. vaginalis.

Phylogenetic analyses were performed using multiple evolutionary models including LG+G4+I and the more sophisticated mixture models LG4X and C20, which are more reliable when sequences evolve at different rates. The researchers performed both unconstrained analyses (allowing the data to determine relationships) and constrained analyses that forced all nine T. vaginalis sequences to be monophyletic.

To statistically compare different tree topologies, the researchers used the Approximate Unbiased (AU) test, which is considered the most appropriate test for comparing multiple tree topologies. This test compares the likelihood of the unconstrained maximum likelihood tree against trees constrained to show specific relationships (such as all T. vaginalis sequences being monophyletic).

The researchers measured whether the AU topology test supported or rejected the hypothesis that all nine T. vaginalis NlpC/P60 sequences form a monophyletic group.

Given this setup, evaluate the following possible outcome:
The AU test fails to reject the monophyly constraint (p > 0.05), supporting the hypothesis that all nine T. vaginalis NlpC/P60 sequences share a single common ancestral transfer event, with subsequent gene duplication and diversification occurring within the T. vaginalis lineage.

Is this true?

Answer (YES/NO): NO